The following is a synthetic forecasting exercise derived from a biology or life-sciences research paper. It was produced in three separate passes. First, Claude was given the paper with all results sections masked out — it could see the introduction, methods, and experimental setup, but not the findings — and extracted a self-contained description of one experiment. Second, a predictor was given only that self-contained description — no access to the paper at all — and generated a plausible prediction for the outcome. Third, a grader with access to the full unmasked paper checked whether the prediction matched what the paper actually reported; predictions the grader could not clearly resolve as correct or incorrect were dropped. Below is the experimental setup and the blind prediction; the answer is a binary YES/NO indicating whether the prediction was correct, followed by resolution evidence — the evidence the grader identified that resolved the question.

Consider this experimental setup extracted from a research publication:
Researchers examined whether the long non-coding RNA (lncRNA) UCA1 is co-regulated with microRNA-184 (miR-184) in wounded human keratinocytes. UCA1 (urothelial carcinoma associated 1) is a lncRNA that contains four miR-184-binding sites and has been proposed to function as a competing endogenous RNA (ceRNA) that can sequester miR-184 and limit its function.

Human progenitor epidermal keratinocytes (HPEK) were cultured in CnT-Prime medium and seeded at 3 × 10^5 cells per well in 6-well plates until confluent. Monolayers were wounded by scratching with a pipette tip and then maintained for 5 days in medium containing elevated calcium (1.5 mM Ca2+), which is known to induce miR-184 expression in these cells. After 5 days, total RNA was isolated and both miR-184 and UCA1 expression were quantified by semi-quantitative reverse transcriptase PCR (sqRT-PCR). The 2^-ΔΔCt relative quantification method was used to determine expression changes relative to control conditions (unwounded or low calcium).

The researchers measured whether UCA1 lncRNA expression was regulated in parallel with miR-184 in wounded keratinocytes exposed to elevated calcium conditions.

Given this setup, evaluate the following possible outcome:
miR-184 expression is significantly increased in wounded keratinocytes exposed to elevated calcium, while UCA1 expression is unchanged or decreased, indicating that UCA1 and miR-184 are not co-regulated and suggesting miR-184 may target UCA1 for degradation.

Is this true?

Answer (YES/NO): NO